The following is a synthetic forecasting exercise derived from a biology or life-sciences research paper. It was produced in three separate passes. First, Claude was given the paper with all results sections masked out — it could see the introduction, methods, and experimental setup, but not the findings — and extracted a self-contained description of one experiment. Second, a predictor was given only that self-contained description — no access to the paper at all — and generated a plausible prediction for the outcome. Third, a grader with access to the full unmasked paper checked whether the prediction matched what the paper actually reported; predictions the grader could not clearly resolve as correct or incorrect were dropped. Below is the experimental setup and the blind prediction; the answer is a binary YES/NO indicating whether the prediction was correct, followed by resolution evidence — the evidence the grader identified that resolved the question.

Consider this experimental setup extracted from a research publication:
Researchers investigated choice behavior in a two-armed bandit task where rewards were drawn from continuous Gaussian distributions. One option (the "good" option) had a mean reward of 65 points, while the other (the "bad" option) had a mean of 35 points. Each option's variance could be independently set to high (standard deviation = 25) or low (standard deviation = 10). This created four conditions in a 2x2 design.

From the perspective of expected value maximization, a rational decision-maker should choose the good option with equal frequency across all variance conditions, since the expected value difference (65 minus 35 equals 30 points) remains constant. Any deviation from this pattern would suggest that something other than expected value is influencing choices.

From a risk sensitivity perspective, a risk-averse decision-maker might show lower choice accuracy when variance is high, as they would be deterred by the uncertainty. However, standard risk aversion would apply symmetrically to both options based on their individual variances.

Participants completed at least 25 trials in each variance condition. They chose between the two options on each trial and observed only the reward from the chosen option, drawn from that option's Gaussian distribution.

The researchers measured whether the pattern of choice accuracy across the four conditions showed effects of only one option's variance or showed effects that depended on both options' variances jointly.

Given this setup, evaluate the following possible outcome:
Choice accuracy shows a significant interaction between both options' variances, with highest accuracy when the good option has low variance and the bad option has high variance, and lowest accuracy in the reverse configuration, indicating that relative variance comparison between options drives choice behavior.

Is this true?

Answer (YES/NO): NO